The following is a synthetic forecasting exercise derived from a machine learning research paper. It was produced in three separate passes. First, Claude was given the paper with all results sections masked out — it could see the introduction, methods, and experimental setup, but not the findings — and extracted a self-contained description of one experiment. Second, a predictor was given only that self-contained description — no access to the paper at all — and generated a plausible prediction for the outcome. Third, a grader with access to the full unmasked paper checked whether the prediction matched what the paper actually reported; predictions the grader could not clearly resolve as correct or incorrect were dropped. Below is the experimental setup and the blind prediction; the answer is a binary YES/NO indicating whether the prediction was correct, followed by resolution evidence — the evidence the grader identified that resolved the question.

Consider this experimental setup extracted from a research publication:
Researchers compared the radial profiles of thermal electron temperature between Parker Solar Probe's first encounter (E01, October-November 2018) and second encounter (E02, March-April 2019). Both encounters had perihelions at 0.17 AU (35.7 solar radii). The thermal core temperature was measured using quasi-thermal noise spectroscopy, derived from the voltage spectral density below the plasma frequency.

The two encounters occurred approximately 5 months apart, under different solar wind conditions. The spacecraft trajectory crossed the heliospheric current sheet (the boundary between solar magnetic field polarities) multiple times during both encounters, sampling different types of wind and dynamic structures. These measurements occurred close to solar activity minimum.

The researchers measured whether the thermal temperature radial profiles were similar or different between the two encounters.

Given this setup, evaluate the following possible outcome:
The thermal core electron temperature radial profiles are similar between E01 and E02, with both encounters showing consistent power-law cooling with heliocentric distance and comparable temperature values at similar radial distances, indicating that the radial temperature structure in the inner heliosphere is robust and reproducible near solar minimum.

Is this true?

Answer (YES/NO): YES